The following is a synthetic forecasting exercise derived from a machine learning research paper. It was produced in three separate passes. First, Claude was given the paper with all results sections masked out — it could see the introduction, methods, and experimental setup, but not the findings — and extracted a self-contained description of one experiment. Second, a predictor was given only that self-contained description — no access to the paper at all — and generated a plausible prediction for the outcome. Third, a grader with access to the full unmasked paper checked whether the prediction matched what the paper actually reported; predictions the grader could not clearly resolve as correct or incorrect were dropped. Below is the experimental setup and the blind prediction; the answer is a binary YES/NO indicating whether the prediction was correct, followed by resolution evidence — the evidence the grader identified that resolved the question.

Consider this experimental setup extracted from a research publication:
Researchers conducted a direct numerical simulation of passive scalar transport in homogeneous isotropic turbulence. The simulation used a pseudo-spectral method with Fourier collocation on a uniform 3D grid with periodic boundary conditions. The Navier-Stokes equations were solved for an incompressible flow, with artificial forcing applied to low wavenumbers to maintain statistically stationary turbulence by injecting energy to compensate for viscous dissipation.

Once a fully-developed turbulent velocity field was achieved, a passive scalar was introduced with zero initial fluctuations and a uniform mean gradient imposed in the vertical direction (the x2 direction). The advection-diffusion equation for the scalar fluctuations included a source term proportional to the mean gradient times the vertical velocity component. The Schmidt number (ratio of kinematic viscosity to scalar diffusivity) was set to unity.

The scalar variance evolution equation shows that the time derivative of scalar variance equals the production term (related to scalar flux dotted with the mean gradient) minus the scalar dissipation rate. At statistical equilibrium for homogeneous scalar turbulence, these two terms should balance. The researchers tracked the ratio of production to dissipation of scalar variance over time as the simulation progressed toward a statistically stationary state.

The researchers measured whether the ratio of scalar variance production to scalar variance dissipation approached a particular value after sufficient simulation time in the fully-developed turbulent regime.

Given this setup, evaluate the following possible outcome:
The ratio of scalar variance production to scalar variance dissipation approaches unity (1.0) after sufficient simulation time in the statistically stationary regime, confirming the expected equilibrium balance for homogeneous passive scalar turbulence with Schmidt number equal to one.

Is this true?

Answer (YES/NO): YES